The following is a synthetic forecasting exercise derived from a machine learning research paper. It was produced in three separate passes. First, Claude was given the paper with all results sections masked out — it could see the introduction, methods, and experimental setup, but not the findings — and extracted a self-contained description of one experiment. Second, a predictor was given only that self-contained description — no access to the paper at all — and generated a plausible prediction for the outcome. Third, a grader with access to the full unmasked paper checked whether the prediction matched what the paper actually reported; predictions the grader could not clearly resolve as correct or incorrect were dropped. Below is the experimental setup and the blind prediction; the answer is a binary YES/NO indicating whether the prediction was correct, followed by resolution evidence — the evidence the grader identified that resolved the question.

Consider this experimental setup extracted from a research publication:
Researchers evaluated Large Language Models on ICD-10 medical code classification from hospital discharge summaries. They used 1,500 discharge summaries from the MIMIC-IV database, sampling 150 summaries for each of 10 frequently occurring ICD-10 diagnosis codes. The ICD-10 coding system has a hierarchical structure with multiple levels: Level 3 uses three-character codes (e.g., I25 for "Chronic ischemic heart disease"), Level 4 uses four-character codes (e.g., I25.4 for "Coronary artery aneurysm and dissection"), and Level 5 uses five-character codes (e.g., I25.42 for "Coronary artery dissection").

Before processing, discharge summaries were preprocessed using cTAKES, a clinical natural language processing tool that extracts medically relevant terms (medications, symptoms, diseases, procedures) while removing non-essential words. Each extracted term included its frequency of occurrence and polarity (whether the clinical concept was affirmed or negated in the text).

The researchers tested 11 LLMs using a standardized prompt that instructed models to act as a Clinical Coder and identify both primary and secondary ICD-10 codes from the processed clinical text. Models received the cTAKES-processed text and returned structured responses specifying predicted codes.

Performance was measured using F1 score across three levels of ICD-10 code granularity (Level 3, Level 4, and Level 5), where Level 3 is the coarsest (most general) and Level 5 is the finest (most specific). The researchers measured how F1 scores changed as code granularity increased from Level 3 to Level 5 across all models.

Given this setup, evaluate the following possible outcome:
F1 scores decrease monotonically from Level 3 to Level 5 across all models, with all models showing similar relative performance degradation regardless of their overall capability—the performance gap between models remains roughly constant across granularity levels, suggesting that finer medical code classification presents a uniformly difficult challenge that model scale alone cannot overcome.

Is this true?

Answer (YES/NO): NO